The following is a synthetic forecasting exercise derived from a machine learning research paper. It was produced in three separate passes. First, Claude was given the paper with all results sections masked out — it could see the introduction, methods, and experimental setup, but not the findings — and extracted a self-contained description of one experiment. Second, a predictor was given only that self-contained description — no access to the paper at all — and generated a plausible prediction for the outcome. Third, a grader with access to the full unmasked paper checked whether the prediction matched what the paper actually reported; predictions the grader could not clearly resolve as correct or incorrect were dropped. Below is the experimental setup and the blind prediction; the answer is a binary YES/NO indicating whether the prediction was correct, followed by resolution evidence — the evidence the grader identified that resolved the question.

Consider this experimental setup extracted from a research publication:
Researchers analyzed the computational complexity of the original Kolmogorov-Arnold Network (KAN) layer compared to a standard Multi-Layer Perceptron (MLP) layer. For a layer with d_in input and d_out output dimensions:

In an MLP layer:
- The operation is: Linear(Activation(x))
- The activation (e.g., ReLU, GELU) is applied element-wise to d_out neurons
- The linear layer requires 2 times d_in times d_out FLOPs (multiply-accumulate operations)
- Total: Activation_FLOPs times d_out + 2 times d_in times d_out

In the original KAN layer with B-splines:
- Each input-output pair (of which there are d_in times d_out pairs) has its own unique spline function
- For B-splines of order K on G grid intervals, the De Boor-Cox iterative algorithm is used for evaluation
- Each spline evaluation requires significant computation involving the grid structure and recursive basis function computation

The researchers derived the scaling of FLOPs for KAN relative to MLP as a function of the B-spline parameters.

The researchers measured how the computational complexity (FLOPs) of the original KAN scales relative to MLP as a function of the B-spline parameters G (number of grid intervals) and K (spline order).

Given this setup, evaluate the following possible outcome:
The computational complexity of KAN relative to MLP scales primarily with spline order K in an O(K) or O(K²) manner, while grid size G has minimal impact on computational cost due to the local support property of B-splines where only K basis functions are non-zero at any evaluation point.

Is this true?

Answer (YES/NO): NO